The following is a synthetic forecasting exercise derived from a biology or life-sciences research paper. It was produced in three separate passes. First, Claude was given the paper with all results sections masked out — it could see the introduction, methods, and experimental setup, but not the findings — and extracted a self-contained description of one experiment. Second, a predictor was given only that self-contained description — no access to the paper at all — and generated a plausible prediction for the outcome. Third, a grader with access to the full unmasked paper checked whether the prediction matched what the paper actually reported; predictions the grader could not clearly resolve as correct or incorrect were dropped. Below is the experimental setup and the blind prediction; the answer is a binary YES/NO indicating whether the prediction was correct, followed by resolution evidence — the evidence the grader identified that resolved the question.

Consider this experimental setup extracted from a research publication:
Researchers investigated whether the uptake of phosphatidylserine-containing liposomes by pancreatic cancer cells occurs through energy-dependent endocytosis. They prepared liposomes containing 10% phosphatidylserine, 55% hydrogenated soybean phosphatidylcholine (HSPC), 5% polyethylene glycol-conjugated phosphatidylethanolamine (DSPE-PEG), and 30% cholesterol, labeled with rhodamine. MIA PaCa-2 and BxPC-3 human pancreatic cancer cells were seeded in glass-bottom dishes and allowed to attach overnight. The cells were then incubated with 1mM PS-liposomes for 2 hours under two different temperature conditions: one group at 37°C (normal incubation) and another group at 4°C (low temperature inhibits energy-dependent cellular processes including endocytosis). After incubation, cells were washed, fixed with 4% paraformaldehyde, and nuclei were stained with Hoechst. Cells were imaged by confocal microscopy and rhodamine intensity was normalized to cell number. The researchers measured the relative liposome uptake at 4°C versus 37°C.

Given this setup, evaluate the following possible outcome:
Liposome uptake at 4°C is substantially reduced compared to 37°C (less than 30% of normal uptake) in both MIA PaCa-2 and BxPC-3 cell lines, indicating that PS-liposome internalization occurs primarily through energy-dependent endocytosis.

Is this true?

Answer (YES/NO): YES